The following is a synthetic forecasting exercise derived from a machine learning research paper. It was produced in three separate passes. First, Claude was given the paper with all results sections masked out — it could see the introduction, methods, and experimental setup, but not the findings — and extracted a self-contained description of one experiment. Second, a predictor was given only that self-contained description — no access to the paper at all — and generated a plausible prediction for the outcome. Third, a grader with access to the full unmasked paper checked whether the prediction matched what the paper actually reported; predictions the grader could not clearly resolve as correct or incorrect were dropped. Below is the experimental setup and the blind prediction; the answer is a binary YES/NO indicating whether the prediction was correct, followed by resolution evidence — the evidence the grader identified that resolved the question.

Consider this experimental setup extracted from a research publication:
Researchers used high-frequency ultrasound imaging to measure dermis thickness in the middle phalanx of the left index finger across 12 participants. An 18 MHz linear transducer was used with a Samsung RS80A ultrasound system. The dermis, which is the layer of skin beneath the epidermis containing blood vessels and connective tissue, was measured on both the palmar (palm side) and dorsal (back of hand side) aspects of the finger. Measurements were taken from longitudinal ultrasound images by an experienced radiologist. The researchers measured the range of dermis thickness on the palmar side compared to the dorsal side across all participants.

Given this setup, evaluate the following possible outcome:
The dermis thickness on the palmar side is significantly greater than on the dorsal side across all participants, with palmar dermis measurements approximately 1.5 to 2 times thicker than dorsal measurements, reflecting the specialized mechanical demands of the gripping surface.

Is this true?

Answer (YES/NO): NO